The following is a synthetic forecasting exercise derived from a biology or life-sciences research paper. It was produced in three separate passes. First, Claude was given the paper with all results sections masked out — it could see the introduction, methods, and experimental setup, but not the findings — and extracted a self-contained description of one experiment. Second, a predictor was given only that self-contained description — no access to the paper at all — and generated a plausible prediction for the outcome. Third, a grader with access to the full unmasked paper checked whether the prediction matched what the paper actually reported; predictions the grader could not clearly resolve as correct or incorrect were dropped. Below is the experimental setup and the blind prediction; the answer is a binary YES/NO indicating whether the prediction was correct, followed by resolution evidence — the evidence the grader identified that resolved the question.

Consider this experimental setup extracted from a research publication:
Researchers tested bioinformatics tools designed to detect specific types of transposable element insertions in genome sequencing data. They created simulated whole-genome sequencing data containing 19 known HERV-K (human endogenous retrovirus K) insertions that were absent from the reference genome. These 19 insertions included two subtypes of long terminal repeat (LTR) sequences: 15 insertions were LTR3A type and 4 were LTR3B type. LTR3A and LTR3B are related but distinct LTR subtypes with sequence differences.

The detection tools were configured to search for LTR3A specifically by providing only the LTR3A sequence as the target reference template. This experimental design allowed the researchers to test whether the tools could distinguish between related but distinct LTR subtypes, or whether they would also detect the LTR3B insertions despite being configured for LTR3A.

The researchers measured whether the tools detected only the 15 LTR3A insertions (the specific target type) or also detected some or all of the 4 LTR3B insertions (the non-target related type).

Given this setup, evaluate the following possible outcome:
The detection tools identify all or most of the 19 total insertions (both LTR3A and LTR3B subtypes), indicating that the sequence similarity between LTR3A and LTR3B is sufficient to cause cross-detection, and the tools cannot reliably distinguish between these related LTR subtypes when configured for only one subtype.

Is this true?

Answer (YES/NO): NO